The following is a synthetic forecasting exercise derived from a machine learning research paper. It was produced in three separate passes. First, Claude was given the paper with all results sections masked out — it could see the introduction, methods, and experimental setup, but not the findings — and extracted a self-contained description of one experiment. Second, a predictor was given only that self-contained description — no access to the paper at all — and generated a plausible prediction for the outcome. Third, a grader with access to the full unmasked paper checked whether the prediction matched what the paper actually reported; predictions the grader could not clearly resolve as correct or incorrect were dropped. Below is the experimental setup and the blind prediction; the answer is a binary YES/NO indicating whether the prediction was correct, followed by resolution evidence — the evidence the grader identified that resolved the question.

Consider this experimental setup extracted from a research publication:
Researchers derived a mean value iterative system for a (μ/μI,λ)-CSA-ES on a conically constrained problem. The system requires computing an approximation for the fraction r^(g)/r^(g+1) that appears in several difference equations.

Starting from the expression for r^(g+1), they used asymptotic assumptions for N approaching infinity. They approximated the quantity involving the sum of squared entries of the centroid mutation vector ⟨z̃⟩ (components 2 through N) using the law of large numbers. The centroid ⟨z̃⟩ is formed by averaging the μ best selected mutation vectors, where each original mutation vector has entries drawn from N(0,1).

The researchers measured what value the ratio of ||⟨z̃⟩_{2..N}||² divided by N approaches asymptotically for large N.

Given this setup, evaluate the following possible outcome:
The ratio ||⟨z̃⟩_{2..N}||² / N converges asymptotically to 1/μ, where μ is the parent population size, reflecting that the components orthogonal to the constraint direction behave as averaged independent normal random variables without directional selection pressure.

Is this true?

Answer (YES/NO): YES